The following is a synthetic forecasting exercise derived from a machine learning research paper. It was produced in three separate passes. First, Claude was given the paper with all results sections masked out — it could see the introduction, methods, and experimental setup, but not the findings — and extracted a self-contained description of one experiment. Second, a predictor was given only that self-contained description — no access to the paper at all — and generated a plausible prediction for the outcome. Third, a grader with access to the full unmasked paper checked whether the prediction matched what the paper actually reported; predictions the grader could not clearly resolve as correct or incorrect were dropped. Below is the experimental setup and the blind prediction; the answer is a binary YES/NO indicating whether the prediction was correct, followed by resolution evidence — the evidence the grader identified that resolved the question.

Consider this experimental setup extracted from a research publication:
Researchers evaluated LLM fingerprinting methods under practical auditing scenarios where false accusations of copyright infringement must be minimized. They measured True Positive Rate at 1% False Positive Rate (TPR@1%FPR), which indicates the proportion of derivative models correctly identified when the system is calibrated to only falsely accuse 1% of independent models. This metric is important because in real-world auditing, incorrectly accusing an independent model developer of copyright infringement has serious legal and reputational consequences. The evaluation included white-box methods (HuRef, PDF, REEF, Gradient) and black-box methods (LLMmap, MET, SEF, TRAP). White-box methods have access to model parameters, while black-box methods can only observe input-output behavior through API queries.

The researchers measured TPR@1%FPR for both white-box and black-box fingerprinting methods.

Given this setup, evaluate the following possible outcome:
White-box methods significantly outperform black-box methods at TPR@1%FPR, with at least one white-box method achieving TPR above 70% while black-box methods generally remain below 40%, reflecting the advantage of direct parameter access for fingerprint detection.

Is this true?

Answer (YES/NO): YES